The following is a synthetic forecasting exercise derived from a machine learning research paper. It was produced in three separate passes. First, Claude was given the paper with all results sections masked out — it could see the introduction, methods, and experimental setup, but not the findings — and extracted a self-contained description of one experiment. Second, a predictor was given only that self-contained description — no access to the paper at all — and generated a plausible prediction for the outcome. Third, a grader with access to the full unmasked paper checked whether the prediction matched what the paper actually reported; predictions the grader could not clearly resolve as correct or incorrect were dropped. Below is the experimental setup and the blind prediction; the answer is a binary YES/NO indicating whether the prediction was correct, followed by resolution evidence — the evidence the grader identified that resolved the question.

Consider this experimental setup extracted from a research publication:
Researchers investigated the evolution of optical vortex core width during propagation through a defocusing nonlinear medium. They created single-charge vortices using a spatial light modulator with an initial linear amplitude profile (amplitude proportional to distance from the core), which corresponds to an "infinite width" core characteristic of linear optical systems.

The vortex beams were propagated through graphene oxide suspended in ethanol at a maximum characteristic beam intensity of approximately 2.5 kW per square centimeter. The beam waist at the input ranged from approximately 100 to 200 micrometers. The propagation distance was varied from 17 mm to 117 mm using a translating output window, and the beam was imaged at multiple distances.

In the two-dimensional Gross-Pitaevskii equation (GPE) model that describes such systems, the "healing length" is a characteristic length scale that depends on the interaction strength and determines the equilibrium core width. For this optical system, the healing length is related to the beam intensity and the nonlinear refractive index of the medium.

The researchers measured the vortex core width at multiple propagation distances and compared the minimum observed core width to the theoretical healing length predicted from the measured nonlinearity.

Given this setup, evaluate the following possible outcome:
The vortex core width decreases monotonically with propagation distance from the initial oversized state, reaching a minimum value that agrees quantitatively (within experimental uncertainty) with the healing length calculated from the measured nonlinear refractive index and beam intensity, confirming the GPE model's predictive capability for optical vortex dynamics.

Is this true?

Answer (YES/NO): NO